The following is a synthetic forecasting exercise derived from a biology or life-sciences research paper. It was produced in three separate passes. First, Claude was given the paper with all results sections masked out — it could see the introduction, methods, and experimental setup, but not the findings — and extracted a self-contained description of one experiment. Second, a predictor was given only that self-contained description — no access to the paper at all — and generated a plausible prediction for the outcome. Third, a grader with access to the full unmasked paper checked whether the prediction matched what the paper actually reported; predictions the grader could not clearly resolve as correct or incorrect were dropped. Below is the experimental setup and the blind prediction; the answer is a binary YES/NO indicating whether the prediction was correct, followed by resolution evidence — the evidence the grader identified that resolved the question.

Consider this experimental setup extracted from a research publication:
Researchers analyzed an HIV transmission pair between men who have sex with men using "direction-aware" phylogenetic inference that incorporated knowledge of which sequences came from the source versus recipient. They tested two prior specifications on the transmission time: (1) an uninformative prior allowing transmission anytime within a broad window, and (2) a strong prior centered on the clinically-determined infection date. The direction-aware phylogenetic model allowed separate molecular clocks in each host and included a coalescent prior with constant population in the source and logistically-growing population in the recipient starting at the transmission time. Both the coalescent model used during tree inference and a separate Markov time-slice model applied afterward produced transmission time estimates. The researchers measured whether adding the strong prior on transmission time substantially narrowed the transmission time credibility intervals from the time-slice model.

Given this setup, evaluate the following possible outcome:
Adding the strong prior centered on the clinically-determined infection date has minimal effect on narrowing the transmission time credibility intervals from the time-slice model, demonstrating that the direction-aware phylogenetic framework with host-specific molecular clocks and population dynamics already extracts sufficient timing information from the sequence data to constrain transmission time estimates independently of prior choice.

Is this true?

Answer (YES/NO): YES